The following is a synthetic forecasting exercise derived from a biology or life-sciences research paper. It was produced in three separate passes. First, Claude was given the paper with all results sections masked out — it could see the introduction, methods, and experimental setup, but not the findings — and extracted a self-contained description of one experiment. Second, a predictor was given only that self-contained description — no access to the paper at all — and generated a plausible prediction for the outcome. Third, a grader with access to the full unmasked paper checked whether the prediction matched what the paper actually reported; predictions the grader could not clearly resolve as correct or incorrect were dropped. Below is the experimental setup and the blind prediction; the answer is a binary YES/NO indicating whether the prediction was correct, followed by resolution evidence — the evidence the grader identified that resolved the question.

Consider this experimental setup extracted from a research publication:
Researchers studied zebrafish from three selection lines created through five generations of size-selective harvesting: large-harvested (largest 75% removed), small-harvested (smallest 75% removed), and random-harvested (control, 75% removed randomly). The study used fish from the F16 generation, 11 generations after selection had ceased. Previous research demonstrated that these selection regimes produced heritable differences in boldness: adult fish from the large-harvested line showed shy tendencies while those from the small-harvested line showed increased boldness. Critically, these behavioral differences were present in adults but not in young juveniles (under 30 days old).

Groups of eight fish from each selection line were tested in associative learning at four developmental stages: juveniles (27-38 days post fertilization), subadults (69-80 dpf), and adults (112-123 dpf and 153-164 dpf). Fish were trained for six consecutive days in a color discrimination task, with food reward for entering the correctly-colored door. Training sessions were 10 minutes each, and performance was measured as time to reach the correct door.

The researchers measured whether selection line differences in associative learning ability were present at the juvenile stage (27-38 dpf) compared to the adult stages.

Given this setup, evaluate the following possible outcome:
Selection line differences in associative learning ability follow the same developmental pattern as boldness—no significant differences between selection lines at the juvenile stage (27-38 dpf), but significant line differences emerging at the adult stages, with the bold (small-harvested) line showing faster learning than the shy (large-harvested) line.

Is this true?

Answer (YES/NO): NO